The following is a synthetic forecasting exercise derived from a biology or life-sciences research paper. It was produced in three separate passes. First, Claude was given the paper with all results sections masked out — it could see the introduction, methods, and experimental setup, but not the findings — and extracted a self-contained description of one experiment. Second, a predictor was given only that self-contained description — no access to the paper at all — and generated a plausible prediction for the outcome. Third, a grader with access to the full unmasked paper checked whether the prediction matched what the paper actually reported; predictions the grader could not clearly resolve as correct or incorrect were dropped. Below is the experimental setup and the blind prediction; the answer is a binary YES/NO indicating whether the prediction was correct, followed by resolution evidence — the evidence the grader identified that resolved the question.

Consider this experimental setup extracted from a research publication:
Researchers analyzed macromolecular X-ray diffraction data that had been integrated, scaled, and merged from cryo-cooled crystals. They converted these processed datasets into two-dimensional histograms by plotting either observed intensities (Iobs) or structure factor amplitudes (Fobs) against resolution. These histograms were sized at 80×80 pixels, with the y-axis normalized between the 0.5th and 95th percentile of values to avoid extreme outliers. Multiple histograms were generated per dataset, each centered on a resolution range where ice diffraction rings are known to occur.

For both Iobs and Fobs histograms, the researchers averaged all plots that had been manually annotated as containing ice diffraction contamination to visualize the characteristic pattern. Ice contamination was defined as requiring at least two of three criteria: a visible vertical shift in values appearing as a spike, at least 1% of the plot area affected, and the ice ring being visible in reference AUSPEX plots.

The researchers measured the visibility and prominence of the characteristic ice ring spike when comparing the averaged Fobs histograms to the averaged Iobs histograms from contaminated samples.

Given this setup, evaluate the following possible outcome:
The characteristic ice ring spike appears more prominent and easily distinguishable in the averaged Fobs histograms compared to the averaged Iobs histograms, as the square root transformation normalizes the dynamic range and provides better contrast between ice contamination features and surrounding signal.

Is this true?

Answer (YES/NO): YES